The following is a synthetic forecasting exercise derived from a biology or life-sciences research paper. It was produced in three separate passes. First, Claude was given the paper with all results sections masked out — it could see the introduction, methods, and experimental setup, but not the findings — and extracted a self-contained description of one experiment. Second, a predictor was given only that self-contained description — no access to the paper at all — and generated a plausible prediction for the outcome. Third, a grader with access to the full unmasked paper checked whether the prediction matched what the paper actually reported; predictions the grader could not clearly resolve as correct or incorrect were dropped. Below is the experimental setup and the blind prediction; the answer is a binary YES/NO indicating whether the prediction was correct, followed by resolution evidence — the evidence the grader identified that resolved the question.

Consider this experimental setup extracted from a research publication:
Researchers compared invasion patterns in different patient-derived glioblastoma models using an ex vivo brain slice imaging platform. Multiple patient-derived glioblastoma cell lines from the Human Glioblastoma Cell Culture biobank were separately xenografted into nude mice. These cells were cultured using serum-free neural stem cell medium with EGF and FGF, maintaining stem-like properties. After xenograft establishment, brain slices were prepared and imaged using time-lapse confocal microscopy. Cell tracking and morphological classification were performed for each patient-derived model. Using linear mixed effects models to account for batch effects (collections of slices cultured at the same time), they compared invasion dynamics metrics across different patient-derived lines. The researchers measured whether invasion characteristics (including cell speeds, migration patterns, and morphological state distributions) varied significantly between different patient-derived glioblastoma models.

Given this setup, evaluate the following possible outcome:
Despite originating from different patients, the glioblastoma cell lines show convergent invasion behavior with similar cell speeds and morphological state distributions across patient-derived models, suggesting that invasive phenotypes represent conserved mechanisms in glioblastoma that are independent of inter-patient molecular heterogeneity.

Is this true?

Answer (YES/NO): NO